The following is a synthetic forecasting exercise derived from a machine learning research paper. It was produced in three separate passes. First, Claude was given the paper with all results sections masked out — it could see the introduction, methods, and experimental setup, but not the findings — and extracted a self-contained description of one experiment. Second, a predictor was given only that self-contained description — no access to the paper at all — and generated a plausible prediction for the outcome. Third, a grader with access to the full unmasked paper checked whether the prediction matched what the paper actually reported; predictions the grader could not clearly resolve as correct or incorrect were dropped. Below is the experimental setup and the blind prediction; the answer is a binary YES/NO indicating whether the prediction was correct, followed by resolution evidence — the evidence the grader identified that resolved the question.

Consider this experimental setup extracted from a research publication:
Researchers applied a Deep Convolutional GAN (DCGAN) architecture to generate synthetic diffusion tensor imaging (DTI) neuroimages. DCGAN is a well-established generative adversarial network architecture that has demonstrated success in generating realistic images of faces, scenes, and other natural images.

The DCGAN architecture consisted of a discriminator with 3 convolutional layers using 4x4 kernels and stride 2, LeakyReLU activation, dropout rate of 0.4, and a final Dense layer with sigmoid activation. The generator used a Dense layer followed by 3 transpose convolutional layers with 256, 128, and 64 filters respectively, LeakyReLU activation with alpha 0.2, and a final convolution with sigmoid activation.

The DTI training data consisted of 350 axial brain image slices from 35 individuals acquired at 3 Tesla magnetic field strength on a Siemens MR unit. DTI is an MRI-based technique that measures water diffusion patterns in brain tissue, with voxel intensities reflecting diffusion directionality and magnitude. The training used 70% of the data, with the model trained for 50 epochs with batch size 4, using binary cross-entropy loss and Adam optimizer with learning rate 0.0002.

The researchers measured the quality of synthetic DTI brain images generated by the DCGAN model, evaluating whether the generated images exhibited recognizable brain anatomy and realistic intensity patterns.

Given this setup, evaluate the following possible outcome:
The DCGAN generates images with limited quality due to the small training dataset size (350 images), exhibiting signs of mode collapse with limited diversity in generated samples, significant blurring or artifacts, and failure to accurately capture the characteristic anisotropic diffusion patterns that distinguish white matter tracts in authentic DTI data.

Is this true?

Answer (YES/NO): YES